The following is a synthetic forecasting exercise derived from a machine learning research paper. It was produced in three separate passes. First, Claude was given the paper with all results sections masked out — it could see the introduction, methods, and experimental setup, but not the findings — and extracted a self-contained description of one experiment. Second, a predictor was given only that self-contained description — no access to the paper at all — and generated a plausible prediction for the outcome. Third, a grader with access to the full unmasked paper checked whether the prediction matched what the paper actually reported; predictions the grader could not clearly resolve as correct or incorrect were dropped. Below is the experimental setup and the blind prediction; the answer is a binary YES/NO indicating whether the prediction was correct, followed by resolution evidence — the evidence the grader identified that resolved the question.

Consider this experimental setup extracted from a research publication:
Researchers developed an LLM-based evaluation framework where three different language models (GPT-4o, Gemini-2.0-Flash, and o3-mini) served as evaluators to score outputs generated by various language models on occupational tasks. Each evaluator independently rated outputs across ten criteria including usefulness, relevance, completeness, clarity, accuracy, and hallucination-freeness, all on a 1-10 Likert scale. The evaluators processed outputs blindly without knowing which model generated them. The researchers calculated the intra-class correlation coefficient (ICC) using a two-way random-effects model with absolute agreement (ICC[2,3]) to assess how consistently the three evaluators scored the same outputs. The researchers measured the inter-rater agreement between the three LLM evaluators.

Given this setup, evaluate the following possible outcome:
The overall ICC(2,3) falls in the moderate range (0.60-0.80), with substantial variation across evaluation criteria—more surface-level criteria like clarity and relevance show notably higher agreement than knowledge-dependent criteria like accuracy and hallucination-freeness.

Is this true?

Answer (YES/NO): NO